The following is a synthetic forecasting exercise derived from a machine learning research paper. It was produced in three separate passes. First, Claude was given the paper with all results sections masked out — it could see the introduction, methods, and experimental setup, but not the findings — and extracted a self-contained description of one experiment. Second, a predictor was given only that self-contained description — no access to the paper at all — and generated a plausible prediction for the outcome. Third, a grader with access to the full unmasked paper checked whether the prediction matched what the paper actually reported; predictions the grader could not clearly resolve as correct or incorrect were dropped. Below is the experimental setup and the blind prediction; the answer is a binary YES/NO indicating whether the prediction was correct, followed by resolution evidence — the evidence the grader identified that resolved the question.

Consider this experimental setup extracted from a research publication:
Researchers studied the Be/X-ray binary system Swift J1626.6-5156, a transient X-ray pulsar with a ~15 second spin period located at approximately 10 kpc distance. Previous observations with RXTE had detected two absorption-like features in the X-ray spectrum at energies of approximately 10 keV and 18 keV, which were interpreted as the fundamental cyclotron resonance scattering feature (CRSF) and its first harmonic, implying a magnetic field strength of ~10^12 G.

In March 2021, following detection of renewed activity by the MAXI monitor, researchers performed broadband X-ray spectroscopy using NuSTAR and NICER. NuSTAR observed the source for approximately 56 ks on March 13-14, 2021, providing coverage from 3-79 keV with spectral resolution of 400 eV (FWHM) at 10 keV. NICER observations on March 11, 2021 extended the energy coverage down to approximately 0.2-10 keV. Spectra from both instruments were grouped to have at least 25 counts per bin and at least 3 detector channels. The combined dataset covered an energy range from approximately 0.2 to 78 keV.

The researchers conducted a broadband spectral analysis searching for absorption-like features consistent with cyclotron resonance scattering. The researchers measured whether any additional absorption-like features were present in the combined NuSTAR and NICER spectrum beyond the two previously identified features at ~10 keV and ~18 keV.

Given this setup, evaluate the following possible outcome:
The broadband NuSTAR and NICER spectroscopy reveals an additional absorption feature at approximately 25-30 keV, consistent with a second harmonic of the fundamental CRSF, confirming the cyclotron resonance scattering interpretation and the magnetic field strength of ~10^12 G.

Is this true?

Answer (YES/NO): NO